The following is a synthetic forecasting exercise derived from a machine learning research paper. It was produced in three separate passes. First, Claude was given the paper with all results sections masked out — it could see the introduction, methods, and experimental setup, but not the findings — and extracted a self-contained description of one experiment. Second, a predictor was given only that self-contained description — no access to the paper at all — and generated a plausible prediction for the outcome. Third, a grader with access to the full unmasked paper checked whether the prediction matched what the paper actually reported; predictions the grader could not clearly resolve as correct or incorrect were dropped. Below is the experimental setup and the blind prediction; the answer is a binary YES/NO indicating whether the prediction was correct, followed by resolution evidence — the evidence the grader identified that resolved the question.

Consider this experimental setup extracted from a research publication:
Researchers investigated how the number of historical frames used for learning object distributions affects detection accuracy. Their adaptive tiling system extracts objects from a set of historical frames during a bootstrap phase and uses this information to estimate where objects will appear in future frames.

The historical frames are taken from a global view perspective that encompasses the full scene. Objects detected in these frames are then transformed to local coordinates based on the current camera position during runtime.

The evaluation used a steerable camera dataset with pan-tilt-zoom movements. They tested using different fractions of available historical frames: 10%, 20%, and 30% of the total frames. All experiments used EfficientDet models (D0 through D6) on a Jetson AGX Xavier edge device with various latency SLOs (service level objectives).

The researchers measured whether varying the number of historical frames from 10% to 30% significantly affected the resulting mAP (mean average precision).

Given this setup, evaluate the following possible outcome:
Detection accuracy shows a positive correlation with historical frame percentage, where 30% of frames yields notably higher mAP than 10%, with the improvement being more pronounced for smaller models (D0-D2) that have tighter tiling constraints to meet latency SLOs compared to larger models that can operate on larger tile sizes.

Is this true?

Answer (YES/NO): NO